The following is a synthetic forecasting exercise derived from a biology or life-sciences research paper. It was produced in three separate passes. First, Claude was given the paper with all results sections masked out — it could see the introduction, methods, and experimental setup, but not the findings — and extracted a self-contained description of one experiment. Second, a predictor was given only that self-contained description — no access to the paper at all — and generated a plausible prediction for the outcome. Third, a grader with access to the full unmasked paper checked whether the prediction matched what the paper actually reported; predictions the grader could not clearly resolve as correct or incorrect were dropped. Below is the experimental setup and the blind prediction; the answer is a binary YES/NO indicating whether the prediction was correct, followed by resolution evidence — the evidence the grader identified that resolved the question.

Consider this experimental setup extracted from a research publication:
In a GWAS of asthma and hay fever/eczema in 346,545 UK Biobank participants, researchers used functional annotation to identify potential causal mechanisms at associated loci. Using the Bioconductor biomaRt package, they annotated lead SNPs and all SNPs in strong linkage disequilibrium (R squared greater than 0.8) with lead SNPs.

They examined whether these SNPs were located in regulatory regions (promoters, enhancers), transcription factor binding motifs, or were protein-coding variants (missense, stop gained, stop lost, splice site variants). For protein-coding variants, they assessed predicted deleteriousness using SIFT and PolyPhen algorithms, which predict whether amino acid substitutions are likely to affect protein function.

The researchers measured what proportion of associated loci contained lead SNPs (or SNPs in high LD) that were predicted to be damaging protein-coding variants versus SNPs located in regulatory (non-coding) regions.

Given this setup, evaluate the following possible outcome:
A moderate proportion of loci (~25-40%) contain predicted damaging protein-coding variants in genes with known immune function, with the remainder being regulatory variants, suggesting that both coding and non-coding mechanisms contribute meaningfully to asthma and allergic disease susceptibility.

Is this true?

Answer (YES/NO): NO